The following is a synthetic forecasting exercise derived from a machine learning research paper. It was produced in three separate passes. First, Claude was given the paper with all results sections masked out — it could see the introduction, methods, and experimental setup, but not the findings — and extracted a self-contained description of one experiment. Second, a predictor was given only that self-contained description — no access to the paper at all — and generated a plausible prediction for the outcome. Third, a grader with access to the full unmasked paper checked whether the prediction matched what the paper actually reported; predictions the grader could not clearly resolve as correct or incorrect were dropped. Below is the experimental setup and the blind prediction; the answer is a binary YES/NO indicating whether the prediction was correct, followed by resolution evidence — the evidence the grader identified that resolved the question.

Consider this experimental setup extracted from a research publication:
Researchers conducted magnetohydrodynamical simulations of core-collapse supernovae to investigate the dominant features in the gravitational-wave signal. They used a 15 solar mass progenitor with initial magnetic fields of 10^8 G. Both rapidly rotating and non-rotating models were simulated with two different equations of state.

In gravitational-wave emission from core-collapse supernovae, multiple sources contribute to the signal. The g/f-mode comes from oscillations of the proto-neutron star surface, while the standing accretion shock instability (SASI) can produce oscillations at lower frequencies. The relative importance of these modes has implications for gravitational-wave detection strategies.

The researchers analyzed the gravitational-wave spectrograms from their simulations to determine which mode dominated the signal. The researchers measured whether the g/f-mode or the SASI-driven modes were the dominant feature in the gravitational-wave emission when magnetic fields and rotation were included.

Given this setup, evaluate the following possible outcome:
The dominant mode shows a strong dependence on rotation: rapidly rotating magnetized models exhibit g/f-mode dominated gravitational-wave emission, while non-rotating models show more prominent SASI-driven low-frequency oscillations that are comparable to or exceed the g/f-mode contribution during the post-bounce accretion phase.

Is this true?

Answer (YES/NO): NO